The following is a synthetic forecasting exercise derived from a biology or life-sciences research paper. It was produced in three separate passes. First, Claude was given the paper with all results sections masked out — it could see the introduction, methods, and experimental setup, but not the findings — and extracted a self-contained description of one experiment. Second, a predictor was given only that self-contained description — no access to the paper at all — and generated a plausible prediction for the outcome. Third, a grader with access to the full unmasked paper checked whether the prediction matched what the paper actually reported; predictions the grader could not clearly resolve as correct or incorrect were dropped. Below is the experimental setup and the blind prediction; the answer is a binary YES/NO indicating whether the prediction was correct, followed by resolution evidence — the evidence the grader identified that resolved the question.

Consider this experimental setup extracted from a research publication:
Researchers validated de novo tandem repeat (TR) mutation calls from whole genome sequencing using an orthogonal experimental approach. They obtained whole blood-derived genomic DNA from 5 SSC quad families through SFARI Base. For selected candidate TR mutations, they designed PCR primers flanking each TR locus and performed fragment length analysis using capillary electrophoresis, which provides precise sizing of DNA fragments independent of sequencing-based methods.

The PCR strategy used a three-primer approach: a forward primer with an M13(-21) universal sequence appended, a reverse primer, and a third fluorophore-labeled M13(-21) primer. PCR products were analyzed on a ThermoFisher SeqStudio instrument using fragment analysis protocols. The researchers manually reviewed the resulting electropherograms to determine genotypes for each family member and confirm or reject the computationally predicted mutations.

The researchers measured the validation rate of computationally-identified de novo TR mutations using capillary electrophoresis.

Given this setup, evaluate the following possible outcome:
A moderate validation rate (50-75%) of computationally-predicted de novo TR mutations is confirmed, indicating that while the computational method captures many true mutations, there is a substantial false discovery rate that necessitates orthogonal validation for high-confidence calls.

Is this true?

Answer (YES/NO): NO